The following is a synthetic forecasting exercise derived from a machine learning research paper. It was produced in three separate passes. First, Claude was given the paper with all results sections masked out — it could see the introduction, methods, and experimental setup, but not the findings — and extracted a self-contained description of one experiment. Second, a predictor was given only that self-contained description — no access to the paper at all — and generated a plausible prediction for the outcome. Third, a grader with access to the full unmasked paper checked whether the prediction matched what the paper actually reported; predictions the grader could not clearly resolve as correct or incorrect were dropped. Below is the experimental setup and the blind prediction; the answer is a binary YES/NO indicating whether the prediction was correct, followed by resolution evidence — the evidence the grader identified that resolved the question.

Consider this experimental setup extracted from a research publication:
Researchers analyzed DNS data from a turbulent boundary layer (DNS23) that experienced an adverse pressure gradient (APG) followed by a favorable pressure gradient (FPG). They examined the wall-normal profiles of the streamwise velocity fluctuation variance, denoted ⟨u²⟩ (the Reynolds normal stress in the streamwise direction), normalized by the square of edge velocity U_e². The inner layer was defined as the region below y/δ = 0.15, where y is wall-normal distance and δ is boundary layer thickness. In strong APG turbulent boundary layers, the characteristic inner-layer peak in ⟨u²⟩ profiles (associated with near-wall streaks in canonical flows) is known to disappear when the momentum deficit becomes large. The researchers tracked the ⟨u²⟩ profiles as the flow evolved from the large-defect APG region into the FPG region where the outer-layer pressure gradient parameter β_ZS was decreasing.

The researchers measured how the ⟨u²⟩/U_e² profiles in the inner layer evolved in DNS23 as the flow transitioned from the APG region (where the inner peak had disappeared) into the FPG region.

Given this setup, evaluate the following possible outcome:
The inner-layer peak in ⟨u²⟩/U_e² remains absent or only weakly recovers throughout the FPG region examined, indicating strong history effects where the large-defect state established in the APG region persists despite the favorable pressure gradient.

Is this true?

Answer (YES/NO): NO